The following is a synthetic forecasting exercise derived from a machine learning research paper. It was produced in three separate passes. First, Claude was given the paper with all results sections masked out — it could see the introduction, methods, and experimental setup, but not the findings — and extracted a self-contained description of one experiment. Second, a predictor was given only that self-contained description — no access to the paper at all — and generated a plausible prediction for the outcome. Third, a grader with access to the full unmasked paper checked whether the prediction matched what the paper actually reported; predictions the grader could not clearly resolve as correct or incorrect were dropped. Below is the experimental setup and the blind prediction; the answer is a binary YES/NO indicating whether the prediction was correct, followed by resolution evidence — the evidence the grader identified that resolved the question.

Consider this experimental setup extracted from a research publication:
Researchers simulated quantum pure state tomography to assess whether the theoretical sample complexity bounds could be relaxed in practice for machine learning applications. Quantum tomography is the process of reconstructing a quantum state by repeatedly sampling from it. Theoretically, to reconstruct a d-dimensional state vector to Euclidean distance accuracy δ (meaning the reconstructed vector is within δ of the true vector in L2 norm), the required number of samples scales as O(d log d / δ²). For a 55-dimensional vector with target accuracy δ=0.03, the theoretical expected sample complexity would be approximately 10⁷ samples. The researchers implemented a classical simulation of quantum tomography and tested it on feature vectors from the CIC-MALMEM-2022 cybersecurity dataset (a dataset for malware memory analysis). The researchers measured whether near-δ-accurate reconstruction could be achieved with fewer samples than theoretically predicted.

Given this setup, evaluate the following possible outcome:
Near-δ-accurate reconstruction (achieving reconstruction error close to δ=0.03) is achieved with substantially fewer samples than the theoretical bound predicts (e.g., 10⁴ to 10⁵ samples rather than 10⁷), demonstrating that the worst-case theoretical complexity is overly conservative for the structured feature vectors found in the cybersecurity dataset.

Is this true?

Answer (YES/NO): YES